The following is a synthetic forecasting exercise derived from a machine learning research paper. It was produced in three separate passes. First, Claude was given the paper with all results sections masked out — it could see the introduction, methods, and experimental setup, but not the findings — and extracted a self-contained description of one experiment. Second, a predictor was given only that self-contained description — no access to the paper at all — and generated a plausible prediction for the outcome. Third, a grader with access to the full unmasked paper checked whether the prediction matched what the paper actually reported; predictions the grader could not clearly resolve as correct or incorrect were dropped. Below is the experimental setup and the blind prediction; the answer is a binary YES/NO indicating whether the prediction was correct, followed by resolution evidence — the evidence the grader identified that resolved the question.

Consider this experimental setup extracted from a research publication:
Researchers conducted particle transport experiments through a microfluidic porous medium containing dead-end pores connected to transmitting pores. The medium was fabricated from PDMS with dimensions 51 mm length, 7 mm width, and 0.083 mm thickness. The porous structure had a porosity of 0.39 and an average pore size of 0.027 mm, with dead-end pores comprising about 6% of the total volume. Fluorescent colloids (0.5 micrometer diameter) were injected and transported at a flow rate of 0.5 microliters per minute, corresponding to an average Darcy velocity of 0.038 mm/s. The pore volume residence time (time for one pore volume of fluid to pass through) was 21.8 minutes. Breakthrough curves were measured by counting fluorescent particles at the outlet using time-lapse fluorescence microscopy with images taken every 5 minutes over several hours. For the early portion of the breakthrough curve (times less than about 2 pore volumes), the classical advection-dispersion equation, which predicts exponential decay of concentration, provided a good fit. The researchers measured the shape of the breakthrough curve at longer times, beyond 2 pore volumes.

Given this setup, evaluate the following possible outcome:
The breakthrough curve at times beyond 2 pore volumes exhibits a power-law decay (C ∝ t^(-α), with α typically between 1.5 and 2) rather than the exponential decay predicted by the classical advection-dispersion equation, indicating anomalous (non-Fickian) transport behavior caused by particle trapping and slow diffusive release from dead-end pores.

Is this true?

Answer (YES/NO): NO